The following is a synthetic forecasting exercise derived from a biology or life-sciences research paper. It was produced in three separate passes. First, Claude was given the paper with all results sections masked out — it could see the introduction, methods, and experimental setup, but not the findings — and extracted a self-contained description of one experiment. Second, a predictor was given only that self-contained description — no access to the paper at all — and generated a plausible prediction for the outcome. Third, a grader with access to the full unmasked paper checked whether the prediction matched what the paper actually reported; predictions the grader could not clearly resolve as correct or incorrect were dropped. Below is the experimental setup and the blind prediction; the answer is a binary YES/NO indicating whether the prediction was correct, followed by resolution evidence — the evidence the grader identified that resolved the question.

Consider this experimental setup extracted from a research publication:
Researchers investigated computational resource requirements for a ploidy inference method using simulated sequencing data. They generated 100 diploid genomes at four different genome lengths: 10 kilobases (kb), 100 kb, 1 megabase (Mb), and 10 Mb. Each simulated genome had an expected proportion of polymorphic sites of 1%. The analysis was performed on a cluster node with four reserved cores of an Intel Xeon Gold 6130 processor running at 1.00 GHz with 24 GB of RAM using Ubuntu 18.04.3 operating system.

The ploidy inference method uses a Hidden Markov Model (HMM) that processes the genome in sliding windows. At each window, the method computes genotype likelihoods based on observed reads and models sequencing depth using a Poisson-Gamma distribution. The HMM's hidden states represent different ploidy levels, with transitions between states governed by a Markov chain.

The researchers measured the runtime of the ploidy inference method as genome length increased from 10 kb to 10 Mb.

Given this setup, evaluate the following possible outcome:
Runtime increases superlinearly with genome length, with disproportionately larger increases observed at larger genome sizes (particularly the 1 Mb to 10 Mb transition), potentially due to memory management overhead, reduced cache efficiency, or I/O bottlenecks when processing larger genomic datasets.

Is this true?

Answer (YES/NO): NO